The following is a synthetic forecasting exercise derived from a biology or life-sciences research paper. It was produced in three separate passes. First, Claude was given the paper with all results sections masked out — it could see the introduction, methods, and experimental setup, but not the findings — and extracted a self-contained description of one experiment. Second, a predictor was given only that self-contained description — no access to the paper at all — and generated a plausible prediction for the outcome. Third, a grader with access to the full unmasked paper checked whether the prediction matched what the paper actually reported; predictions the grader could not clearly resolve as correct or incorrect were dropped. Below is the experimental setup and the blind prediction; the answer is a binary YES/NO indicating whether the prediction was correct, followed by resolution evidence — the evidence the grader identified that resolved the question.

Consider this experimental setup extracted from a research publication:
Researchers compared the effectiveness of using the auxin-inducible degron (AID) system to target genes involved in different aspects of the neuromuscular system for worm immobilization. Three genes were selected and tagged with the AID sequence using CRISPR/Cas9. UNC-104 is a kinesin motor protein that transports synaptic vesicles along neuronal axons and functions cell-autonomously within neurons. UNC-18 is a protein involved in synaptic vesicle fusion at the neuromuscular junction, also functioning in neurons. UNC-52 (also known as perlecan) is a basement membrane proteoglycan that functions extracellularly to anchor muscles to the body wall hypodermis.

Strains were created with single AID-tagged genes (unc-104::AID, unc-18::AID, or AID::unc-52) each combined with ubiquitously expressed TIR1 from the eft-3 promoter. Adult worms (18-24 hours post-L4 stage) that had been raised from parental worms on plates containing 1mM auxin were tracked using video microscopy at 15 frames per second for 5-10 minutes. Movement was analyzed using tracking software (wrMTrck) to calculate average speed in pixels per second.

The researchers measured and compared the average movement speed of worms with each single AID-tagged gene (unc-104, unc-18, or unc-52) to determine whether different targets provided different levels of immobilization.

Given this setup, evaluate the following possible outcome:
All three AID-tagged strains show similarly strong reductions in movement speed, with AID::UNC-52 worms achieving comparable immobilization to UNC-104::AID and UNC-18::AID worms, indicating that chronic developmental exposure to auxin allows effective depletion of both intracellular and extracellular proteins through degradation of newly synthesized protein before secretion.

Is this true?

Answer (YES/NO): NO